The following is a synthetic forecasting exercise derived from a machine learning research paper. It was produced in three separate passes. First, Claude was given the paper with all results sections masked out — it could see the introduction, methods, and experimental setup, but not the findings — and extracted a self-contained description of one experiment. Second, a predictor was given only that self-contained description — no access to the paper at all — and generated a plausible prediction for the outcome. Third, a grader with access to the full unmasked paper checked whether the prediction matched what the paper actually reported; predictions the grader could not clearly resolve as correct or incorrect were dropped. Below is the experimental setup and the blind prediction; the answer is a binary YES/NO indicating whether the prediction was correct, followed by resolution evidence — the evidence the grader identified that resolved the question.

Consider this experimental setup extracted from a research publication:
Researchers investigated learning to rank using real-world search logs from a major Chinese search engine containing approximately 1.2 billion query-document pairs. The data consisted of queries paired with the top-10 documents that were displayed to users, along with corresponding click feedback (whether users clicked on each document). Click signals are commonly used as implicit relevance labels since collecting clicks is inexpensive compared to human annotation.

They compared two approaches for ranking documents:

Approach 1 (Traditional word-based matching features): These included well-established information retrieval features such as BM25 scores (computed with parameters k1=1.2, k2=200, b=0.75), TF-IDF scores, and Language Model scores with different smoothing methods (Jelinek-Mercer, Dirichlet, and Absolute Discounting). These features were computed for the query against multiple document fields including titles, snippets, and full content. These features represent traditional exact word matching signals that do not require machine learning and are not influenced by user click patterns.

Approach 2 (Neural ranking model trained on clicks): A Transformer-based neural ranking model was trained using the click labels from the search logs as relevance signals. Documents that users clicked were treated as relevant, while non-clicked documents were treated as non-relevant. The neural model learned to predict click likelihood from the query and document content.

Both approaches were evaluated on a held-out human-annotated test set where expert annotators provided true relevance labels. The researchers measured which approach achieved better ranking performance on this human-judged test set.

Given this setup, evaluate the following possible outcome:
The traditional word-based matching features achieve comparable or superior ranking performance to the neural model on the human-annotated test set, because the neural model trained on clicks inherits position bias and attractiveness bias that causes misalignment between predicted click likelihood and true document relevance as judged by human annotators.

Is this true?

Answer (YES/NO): YES